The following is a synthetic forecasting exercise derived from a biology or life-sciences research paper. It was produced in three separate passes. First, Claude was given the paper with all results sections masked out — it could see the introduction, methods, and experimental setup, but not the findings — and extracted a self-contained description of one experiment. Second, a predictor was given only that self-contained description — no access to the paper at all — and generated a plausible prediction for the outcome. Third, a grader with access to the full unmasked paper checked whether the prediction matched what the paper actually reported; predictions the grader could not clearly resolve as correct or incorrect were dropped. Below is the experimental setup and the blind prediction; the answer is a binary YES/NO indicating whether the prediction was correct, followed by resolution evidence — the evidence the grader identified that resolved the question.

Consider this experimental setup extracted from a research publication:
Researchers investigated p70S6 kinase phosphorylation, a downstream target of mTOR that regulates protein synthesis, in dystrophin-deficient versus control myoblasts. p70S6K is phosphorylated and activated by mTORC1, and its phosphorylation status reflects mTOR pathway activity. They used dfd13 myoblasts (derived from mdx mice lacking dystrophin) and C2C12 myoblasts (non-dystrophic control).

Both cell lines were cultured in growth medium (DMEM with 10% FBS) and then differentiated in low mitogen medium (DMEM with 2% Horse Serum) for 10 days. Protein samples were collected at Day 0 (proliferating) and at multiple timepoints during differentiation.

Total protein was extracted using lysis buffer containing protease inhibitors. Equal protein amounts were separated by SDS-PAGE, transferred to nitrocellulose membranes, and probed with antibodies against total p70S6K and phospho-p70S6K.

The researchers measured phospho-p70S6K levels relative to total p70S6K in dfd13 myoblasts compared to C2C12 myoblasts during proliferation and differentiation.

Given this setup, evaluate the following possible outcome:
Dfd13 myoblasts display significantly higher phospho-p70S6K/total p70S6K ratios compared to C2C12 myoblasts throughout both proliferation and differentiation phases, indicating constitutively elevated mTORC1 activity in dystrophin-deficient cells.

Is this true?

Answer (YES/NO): NO